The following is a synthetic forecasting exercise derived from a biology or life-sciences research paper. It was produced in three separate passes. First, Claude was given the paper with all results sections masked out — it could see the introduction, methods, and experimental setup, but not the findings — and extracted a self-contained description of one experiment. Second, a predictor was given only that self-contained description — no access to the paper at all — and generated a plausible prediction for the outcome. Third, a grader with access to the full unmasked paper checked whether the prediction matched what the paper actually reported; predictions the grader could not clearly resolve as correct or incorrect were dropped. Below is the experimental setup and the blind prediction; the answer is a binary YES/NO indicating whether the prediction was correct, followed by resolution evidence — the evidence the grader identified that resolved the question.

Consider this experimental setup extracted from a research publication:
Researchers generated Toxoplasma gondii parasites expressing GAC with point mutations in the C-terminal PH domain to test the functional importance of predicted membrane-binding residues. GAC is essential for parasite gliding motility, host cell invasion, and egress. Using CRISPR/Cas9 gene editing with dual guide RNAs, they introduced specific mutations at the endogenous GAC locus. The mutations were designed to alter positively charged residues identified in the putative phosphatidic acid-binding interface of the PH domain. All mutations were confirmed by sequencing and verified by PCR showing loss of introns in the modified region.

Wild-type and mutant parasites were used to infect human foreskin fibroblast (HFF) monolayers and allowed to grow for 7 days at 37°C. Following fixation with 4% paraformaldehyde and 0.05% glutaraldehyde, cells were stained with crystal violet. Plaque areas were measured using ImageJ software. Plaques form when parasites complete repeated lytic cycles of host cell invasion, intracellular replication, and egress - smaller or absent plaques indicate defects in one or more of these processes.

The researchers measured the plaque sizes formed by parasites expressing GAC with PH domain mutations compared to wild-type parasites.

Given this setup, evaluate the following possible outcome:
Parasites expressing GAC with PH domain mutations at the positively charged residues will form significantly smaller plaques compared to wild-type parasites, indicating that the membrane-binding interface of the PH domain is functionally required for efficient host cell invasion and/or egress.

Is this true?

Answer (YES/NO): NO